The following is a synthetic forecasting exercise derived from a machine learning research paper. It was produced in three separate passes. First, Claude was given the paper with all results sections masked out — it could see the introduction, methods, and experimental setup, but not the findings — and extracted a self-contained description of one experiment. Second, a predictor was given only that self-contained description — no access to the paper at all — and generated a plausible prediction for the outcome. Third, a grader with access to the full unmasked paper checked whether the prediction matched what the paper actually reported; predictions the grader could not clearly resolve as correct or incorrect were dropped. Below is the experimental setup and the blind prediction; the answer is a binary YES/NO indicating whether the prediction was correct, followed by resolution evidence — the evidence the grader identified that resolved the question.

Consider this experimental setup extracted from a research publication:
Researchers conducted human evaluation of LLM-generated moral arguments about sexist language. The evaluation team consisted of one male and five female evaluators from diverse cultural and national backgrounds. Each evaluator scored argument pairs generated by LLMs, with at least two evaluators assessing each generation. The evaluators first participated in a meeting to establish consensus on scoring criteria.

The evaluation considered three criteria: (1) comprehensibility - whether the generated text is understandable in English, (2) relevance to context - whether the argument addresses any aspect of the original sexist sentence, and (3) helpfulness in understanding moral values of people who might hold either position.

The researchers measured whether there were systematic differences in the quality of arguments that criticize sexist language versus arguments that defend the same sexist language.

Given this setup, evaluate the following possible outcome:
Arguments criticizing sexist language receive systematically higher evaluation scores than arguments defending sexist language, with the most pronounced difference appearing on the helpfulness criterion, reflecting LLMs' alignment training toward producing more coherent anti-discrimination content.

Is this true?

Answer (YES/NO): NO